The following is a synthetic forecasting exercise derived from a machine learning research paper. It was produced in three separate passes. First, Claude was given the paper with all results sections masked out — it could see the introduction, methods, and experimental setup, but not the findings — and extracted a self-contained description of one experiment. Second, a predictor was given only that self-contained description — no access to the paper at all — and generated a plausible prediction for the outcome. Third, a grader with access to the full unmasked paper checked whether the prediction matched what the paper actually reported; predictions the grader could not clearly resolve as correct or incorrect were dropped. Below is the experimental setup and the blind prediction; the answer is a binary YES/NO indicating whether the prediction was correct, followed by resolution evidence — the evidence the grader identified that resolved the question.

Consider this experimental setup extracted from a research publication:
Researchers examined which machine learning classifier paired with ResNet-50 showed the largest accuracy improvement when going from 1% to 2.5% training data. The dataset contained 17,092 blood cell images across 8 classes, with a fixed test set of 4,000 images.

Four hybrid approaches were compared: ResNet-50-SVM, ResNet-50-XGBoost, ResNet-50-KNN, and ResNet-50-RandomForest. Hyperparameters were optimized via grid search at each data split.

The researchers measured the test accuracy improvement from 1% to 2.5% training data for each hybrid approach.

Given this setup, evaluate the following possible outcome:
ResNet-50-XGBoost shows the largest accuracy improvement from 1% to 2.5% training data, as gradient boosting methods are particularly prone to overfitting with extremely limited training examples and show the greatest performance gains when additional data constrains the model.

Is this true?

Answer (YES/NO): YES